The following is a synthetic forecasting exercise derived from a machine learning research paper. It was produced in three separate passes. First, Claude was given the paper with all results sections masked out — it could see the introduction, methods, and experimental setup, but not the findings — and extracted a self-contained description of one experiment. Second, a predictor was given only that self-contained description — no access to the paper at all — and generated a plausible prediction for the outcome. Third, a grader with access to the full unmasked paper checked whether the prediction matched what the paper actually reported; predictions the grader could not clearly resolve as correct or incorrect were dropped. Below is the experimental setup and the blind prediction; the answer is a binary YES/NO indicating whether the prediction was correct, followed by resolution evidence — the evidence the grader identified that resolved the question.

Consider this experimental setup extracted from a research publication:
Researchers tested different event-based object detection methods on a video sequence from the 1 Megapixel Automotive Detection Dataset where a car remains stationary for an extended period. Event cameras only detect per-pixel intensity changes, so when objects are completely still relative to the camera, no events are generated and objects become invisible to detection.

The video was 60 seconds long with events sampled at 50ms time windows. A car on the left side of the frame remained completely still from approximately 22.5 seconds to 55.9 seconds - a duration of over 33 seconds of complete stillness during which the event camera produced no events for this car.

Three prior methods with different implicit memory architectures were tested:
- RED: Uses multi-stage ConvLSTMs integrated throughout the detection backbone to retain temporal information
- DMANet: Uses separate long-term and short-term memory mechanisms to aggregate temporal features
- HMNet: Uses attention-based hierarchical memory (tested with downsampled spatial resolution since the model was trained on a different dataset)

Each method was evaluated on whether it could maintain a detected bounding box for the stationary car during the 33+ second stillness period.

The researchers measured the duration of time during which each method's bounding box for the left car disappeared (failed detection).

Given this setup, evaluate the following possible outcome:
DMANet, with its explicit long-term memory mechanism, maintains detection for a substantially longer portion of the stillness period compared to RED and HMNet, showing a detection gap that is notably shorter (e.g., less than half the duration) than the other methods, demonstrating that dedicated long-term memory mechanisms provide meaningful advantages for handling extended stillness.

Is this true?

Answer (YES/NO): NO